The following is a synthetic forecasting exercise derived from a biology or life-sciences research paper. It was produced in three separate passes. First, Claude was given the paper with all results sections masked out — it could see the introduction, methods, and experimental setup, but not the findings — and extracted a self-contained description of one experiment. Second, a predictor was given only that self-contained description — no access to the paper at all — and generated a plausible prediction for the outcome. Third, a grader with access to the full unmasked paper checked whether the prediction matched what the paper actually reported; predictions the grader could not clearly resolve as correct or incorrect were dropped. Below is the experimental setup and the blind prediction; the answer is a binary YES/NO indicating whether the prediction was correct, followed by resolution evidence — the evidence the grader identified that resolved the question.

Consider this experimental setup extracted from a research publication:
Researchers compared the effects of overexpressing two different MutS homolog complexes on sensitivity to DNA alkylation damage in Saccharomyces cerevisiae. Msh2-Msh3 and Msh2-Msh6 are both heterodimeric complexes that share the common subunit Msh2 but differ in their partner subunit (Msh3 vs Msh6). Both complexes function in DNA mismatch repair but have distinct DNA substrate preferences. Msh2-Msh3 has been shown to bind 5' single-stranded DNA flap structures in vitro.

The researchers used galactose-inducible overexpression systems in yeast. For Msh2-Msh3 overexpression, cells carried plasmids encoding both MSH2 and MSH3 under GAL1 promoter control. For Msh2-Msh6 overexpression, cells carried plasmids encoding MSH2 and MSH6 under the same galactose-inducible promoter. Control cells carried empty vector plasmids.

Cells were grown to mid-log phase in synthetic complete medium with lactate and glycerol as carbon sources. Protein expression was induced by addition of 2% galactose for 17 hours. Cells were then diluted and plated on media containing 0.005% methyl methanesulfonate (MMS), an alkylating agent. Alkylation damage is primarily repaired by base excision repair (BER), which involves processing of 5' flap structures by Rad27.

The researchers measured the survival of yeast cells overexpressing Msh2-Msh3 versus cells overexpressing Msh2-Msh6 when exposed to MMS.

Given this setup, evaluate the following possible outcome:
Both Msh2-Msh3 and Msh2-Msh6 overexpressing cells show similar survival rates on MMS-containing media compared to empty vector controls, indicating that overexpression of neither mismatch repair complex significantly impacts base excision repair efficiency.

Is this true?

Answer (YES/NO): NO